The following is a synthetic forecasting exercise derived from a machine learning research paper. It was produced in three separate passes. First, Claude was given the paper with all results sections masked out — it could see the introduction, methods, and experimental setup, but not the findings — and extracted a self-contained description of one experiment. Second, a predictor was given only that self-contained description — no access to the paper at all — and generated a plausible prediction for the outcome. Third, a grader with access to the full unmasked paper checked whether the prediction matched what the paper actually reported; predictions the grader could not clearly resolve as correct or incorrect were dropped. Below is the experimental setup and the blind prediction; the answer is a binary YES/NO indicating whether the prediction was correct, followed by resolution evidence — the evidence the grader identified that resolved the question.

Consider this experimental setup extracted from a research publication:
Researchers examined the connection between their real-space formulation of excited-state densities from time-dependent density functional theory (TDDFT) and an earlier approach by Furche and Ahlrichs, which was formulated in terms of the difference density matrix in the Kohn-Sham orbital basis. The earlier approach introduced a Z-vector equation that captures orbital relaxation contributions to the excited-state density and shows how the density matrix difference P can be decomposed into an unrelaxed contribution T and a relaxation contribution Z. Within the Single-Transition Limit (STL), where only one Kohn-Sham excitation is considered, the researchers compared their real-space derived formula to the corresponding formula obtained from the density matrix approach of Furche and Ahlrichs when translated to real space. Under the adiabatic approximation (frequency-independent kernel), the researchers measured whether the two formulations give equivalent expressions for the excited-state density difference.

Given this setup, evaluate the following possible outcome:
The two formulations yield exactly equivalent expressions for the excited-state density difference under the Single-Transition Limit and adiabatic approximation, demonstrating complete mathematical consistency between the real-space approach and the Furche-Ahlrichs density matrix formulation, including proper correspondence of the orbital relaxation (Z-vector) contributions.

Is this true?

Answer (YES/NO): YES